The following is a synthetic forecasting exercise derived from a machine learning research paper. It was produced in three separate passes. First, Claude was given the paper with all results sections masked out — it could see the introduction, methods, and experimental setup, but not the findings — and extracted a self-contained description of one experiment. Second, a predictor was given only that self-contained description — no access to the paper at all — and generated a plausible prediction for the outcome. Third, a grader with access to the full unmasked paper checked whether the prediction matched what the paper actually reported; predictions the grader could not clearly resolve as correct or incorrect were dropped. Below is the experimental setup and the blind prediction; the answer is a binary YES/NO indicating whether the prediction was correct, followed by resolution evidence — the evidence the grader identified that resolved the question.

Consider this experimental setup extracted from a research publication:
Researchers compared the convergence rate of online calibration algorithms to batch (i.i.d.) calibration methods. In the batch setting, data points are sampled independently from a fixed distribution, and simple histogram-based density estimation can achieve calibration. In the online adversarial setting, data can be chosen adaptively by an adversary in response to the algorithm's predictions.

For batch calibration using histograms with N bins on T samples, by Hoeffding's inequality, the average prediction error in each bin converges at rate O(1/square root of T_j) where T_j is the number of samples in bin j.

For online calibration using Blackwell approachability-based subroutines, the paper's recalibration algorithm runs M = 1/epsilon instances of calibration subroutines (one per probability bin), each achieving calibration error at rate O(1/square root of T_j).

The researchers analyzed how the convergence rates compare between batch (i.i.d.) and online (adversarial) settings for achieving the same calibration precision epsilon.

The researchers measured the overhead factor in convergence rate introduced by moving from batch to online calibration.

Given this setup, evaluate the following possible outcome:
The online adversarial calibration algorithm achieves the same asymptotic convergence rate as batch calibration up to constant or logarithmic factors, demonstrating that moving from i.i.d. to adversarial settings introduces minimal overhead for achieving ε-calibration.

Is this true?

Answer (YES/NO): NO